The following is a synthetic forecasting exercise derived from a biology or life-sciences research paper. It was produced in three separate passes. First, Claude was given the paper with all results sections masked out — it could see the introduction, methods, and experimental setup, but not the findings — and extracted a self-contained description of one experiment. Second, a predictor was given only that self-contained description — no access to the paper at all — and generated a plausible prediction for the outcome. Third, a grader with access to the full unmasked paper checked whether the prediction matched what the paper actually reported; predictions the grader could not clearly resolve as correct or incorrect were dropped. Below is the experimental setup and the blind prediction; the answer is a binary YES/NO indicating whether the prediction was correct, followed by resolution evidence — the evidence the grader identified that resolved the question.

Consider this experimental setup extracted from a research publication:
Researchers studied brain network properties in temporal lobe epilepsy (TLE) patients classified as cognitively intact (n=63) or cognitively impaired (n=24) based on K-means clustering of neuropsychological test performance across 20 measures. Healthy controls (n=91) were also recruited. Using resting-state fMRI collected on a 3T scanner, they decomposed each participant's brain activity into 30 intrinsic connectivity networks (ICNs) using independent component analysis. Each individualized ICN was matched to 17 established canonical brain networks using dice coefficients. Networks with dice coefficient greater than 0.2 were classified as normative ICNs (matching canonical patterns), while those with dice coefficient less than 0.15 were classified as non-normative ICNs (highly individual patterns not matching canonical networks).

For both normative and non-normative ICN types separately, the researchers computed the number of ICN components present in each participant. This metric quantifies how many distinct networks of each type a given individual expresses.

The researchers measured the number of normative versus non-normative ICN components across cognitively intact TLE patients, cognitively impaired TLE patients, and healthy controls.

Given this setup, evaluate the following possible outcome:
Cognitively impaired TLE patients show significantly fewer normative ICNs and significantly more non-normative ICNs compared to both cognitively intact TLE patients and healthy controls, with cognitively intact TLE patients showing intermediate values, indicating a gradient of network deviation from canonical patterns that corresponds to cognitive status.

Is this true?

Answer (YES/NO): NO